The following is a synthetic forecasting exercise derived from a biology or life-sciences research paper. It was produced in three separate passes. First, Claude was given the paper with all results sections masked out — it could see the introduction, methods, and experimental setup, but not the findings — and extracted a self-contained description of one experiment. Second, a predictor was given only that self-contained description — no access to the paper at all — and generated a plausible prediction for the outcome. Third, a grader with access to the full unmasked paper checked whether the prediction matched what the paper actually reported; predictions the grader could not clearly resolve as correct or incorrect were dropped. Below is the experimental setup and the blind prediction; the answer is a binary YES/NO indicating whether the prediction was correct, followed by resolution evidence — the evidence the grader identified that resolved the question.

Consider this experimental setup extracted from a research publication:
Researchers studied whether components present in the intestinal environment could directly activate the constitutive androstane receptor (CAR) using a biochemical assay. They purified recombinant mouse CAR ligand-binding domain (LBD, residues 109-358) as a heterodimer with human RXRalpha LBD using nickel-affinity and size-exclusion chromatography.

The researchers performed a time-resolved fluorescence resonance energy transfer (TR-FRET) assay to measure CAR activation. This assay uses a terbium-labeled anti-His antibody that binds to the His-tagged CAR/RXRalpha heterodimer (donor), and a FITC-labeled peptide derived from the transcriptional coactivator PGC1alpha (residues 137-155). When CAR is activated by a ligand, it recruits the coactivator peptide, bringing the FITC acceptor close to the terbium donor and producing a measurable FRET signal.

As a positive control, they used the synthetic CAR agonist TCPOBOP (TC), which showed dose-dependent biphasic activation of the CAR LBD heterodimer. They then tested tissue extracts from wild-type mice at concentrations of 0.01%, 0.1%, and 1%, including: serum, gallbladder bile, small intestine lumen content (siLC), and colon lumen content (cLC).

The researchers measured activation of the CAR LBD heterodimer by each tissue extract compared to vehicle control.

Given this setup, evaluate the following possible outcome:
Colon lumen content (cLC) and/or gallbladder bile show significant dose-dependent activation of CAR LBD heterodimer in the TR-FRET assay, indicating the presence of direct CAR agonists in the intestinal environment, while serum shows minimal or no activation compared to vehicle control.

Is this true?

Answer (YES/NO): NO